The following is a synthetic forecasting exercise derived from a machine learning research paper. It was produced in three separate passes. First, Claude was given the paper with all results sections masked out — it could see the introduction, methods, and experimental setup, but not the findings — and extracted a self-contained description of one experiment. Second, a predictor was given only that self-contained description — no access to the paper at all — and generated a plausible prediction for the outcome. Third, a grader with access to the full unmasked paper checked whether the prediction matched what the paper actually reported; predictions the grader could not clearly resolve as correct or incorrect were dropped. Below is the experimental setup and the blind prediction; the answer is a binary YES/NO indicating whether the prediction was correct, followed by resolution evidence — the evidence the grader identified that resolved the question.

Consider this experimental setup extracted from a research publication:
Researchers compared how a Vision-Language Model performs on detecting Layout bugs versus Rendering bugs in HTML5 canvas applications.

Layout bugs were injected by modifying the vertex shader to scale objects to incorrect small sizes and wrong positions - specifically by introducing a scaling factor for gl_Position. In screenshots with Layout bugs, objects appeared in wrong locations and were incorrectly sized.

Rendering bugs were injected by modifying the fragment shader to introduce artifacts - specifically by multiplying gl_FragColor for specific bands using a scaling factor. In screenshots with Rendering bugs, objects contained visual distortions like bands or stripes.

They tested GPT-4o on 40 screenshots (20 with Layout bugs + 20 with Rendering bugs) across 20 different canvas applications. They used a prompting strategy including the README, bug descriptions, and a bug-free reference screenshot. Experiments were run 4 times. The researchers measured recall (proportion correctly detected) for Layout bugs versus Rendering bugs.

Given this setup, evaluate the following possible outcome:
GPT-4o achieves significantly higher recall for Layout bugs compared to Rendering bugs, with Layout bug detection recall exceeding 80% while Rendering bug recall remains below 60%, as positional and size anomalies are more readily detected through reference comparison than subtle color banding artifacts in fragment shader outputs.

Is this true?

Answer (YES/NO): NO